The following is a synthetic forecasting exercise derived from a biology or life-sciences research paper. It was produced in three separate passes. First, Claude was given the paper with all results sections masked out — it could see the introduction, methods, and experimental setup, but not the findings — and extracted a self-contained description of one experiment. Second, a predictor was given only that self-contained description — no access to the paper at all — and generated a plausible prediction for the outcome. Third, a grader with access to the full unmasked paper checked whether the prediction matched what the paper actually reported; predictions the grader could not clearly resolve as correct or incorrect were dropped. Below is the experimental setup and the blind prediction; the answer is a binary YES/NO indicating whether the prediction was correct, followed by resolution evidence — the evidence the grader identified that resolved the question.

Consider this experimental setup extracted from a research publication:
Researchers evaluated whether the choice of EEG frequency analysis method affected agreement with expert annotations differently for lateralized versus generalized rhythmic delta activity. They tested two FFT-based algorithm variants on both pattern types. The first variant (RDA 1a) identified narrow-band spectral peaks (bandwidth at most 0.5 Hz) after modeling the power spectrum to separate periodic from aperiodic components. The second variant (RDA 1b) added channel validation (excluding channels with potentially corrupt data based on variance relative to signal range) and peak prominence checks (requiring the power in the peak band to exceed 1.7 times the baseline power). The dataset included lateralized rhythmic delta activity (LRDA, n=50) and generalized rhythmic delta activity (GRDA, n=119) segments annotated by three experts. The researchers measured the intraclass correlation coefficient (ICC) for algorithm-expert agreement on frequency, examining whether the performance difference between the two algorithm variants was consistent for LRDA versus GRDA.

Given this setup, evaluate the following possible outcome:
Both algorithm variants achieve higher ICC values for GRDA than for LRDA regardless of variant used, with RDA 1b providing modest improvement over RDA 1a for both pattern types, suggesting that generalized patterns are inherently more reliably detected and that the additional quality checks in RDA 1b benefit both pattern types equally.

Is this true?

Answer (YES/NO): NO